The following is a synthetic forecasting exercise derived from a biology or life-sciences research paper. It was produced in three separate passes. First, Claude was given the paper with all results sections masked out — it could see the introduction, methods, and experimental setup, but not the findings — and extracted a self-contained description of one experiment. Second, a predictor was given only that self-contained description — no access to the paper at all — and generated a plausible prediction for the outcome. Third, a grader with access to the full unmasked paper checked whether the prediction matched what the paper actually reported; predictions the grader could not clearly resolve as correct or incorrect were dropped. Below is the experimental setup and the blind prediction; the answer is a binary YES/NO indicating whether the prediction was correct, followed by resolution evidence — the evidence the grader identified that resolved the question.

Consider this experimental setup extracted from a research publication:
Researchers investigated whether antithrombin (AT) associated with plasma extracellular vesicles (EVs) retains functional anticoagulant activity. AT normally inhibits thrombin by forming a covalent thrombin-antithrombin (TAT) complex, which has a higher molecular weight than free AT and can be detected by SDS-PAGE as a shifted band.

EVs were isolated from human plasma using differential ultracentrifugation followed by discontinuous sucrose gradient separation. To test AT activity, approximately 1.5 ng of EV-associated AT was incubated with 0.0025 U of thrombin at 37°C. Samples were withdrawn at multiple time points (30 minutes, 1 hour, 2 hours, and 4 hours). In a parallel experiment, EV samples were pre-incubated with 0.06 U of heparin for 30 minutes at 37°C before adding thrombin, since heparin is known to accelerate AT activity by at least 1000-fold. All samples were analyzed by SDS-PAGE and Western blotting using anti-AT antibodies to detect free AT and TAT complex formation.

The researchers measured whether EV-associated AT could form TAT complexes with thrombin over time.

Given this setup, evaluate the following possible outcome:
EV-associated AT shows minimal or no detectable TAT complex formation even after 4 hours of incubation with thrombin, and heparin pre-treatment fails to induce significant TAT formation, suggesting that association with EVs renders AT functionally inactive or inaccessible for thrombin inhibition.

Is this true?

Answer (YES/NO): NO